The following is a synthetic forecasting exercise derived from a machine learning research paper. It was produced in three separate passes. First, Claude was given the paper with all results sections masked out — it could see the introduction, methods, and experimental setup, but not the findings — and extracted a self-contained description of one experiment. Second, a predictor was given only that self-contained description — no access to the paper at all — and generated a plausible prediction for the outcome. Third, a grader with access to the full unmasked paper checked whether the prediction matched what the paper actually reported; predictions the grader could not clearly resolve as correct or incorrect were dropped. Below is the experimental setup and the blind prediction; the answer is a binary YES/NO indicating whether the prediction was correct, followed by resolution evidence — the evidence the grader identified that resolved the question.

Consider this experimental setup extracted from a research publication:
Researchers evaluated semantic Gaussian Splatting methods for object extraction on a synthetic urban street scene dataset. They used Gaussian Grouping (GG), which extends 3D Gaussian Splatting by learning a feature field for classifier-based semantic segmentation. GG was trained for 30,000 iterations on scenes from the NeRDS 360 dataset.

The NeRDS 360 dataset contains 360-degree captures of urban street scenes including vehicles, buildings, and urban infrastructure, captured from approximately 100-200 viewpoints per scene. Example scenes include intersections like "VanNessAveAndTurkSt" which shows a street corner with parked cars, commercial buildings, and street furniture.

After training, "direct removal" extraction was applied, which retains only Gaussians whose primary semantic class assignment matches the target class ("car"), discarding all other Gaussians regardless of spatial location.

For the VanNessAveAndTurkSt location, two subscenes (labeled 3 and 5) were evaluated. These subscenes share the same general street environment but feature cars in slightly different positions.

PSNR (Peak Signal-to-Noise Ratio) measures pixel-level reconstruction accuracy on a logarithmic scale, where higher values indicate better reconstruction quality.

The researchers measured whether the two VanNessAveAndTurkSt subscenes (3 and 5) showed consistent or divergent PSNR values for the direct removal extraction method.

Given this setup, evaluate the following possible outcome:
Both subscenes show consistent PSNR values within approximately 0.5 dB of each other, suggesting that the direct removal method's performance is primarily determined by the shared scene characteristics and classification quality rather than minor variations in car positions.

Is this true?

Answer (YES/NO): YES